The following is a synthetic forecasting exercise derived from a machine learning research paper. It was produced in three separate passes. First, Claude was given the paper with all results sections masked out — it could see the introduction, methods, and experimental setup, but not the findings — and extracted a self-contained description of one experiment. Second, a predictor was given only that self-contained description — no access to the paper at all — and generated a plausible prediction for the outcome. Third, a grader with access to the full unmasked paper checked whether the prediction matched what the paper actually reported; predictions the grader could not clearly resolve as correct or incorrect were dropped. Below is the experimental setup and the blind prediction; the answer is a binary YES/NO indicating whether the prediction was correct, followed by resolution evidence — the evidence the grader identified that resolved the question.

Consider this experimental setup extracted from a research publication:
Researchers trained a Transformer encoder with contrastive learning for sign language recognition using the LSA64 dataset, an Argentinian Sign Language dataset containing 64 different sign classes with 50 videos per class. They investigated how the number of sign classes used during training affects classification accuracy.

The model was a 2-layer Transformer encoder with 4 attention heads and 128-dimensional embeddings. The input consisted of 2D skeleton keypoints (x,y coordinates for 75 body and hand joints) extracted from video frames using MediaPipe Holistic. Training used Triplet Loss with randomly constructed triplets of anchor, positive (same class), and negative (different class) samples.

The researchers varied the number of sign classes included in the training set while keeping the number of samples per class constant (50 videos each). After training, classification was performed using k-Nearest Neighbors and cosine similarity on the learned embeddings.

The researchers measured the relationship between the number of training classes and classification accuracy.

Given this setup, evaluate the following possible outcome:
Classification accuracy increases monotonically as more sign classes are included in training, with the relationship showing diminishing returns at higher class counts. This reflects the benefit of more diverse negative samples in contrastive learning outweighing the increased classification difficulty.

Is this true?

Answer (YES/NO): NO